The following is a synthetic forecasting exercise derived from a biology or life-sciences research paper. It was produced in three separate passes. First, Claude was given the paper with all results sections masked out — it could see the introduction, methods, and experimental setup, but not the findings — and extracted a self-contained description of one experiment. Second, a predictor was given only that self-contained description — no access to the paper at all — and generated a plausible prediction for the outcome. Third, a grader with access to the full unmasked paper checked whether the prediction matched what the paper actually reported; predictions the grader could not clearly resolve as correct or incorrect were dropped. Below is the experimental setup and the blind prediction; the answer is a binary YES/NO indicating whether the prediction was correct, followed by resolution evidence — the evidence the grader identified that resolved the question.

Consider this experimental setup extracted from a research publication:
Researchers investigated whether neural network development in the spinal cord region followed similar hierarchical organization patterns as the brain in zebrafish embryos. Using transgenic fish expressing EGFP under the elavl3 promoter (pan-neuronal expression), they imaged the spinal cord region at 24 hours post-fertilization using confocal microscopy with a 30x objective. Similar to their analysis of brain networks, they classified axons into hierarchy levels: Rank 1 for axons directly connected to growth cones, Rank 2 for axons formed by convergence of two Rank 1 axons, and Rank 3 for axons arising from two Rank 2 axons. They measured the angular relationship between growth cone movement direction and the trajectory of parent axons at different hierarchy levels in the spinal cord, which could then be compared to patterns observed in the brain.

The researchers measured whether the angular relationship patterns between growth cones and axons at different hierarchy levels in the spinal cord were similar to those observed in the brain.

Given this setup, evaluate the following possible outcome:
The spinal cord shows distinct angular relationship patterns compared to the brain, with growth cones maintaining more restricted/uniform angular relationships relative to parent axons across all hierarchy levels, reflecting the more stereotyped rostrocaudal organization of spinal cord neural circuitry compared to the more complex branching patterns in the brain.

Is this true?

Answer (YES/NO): NO